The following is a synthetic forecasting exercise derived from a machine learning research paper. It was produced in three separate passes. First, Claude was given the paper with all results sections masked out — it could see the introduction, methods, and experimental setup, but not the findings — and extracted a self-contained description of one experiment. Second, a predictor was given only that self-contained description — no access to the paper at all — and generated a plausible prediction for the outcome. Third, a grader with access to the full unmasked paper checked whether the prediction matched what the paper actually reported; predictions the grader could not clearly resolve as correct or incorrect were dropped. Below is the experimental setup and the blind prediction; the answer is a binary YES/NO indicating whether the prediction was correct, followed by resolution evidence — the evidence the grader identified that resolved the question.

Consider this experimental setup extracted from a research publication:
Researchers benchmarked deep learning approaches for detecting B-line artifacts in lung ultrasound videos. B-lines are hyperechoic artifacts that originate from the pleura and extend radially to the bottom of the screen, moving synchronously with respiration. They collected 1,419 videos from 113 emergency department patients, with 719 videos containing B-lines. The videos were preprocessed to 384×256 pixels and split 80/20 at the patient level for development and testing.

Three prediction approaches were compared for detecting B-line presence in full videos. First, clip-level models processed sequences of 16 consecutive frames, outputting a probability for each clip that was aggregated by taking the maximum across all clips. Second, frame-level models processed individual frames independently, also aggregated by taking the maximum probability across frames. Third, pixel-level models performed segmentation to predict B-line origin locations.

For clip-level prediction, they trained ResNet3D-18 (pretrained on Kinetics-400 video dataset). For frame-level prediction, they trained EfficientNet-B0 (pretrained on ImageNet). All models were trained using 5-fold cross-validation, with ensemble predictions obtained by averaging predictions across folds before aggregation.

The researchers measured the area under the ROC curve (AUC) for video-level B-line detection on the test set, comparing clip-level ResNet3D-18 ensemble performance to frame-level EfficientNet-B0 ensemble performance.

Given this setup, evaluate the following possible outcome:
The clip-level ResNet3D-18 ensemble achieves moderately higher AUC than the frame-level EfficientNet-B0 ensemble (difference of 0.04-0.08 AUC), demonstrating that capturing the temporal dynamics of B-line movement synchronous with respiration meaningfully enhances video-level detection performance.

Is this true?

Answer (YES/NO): NO